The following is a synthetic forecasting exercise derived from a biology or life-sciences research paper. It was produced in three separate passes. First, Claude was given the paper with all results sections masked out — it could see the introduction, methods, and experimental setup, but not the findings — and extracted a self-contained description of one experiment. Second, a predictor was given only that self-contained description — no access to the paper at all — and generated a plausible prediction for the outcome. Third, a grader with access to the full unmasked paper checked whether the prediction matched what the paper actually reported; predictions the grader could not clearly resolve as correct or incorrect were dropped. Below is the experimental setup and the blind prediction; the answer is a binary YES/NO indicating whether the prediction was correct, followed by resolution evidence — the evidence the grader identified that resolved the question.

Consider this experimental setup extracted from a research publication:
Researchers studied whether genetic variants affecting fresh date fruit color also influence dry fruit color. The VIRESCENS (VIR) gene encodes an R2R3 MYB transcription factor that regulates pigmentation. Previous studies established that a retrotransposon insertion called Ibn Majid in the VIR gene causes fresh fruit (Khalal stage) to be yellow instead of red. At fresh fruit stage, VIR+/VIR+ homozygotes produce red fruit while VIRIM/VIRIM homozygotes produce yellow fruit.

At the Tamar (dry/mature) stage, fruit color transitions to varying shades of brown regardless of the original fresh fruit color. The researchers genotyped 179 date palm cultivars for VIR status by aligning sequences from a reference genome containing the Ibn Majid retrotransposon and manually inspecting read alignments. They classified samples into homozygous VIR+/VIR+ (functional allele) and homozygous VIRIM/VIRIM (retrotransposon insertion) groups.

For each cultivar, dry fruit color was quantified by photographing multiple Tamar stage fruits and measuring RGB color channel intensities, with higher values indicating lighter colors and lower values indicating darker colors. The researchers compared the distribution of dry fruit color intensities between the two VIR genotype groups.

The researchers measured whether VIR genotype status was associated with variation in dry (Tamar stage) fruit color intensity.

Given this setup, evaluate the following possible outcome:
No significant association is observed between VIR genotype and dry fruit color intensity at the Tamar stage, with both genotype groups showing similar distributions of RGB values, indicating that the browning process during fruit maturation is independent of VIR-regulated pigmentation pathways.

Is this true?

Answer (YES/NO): NO